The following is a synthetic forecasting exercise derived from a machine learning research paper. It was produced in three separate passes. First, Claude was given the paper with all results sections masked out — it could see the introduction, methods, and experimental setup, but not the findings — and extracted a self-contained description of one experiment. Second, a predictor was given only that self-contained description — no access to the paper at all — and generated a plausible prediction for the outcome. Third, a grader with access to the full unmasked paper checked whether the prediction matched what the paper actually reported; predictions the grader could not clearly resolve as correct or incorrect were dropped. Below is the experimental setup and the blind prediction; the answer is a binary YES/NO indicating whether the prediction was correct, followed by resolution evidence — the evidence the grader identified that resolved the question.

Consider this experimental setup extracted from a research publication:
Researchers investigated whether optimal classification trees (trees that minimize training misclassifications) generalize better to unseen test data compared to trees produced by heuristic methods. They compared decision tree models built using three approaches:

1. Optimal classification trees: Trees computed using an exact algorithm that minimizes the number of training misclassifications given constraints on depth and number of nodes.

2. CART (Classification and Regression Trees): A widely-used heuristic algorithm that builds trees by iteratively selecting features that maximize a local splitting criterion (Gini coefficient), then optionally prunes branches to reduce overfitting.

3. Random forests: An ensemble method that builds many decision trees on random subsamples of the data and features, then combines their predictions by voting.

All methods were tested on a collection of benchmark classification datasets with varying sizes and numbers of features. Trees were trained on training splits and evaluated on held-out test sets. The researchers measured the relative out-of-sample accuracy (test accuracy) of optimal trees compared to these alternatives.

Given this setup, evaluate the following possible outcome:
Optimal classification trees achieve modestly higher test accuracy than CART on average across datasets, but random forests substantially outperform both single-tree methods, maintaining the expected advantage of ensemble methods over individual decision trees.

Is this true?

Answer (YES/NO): NO